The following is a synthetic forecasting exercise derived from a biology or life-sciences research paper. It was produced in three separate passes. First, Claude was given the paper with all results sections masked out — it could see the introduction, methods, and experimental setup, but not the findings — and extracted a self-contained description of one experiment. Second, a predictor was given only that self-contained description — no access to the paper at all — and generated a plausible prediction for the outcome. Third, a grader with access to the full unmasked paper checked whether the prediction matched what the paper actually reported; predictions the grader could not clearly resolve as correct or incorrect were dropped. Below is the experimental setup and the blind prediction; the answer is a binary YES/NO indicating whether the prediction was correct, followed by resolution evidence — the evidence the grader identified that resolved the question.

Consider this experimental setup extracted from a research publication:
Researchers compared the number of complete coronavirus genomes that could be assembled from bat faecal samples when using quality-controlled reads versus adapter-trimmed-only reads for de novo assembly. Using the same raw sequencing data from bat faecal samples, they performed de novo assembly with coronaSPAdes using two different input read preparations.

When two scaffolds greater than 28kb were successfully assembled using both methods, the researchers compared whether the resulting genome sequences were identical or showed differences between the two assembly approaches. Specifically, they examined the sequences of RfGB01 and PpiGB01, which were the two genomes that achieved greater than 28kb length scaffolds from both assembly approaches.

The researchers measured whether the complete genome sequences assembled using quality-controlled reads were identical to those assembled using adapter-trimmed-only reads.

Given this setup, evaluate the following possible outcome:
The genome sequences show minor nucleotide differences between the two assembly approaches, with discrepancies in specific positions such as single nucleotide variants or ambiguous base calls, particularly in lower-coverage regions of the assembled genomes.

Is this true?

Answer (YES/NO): NO